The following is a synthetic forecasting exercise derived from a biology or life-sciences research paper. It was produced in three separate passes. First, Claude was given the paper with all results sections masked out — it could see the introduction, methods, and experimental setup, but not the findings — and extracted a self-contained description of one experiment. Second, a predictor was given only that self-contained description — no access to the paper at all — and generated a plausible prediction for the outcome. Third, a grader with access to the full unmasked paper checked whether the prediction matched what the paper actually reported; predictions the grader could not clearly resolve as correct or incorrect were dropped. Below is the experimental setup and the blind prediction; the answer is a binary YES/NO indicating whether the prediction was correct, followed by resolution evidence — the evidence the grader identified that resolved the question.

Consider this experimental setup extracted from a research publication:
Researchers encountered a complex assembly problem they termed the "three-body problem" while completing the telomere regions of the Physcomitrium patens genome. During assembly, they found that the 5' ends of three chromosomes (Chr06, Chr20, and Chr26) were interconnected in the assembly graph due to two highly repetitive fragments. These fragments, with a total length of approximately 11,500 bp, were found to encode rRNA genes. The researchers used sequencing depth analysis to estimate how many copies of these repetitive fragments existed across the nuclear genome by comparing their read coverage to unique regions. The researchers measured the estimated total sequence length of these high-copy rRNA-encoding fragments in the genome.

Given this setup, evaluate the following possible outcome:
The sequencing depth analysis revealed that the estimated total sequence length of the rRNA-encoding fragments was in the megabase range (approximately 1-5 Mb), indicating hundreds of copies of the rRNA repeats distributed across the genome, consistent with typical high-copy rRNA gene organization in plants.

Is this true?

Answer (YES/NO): YES